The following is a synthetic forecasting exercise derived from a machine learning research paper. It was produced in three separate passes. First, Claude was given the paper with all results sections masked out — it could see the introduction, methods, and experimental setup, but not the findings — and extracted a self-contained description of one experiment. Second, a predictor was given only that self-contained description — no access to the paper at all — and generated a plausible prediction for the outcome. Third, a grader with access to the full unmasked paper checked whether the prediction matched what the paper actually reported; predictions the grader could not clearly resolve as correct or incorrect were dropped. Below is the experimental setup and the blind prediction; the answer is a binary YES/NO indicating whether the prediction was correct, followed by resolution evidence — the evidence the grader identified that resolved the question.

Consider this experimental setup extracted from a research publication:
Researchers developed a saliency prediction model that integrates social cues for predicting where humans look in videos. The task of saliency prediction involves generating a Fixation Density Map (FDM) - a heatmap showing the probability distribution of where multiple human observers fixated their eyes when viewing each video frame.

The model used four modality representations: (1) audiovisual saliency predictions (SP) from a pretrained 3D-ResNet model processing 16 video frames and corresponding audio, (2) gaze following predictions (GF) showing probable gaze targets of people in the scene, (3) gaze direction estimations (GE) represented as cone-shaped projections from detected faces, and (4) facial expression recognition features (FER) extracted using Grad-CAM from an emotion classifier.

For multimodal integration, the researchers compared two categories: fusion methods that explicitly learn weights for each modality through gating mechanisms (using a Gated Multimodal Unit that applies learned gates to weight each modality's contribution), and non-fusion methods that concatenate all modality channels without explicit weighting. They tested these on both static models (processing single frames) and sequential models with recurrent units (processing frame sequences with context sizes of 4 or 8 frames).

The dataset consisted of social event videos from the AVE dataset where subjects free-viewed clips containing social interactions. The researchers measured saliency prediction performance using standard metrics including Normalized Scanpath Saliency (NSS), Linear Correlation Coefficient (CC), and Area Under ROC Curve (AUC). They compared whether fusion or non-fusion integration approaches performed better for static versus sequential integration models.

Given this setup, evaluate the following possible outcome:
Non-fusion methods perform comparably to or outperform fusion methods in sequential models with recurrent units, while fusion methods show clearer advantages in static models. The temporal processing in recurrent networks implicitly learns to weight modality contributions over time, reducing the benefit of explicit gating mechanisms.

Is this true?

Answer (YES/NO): YES